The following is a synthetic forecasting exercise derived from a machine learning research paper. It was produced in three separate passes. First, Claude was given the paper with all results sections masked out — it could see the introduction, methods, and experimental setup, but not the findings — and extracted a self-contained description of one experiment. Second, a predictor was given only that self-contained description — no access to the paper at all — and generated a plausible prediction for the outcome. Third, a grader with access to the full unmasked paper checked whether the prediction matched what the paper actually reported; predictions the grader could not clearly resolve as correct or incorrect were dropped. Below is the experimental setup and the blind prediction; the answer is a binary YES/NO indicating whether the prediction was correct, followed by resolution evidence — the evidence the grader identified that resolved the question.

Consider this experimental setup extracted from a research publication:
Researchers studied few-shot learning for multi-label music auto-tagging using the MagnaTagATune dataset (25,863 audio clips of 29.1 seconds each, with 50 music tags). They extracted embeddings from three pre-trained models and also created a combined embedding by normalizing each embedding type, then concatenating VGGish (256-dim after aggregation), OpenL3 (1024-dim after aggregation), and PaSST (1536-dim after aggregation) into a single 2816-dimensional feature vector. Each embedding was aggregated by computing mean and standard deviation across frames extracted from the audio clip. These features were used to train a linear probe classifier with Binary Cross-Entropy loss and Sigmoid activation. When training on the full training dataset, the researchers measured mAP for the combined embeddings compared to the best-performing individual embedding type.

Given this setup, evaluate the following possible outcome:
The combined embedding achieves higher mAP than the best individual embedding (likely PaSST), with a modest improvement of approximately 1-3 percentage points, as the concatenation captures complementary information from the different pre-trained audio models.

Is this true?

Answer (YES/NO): YES